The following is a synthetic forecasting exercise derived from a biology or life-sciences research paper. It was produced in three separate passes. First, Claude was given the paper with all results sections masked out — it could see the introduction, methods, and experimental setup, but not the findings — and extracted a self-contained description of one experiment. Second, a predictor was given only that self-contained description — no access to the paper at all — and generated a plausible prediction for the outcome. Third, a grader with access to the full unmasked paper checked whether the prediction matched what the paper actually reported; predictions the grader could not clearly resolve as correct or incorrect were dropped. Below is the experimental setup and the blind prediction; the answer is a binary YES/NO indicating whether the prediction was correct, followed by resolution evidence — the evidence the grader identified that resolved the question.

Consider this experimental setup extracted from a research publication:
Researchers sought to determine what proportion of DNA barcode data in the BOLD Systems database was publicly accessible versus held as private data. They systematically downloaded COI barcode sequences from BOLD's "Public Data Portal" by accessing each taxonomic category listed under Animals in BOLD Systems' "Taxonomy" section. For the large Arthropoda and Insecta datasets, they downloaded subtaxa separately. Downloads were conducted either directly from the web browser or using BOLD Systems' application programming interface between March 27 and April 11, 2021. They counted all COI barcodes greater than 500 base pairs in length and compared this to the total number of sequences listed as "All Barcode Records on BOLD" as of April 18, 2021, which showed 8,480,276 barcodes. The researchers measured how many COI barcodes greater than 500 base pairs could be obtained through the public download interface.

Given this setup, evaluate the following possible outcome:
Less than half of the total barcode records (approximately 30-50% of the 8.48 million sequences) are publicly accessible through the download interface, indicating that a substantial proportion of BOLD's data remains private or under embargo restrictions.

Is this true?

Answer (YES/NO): NO